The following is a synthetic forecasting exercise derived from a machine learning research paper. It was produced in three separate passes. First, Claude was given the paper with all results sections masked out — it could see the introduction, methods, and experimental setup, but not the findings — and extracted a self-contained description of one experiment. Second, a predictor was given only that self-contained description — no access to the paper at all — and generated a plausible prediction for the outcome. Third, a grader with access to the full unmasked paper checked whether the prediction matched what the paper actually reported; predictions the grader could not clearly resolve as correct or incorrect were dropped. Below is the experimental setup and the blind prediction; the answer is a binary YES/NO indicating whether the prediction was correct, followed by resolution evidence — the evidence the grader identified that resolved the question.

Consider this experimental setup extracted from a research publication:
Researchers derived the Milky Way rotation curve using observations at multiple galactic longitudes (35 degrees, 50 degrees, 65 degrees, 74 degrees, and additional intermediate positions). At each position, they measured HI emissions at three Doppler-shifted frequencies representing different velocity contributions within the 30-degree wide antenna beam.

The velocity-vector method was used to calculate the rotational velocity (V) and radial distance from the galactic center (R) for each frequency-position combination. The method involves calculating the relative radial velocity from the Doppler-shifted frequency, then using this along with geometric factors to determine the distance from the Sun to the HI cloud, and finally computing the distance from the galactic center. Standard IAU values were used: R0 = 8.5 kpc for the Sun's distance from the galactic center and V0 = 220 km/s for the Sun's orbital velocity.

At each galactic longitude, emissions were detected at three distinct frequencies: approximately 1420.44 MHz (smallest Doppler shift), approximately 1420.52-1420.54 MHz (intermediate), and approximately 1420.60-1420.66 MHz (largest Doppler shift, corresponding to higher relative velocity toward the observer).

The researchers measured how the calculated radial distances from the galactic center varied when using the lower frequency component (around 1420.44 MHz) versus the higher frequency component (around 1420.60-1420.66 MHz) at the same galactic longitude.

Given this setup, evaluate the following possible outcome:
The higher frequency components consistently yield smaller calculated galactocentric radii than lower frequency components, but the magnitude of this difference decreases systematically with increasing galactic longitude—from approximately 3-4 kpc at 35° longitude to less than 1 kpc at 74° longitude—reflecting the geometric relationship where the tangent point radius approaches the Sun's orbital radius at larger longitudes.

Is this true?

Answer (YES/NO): NO